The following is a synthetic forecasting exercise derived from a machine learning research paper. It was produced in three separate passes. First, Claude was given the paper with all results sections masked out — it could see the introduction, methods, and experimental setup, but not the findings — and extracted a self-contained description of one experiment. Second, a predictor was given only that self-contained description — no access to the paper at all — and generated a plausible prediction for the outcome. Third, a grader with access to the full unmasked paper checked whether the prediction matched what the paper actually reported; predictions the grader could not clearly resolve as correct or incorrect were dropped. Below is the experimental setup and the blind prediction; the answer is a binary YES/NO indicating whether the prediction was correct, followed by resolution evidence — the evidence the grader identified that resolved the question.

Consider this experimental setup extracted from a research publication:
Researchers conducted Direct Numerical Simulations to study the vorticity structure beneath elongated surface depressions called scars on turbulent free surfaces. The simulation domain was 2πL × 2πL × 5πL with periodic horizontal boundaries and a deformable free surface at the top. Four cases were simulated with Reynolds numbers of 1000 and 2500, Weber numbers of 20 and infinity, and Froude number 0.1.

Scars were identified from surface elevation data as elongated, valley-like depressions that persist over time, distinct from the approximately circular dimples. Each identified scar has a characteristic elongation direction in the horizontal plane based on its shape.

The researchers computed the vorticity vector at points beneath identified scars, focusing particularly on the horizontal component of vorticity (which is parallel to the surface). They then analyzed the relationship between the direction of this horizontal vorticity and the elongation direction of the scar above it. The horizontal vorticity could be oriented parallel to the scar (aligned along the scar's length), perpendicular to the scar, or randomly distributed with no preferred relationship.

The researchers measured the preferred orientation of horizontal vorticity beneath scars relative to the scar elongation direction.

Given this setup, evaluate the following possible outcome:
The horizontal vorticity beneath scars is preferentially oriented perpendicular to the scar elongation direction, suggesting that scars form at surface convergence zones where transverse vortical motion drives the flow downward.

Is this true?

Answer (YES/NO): NO